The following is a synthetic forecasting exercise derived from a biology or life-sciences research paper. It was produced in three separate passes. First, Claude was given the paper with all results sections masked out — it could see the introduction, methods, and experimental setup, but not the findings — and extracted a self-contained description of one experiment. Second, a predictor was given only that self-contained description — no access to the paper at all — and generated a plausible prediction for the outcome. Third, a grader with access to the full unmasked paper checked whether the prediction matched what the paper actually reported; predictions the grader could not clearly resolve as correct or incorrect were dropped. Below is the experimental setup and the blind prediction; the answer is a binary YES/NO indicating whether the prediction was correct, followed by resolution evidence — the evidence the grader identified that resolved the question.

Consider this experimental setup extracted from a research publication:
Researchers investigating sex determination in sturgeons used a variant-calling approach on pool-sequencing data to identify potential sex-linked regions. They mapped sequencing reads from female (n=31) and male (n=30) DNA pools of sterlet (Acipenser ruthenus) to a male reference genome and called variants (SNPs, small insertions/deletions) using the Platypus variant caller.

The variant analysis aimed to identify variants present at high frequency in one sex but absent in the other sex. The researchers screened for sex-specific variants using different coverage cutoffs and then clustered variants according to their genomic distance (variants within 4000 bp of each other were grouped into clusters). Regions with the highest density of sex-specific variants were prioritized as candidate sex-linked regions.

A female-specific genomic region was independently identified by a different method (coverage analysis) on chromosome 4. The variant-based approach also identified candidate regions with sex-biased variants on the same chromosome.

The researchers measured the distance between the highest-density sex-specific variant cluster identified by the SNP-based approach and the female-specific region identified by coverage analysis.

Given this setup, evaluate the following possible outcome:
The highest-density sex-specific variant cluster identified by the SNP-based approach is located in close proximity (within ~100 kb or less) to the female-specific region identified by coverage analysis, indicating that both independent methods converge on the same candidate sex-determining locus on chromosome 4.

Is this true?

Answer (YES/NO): NO